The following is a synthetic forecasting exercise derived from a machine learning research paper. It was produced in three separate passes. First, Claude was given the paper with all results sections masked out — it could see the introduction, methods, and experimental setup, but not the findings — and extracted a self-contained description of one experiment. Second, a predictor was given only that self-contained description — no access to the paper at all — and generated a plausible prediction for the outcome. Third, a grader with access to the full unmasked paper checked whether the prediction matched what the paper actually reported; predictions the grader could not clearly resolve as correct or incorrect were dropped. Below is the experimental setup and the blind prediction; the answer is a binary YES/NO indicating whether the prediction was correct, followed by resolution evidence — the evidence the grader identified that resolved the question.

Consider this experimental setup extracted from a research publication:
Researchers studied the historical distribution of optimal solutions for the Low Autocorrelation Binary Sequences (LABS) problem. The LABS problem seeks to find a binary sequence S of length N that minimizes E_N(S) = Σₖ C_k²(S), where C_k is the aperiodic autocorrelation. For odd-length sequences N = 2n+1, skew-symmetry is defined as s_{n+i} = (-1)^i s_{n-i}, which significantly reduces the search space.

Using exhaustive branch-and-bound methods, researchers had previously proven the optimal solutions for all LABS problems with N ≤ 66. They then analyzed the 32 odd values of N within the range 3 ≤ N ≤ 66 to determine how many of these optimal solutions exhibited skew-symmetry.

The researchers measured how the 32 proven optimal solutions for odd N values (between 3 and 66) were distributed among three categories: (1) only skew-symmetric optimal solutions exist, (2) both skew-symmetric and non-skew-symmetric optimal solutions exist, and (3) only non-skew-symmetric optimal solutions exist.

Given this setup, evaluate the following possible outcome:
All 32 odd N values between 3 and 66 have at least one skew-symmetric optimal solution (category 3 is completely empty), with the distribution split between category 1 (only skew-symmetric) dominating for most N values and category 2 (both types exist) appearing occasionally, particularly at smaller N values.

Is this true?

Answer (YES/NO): NO